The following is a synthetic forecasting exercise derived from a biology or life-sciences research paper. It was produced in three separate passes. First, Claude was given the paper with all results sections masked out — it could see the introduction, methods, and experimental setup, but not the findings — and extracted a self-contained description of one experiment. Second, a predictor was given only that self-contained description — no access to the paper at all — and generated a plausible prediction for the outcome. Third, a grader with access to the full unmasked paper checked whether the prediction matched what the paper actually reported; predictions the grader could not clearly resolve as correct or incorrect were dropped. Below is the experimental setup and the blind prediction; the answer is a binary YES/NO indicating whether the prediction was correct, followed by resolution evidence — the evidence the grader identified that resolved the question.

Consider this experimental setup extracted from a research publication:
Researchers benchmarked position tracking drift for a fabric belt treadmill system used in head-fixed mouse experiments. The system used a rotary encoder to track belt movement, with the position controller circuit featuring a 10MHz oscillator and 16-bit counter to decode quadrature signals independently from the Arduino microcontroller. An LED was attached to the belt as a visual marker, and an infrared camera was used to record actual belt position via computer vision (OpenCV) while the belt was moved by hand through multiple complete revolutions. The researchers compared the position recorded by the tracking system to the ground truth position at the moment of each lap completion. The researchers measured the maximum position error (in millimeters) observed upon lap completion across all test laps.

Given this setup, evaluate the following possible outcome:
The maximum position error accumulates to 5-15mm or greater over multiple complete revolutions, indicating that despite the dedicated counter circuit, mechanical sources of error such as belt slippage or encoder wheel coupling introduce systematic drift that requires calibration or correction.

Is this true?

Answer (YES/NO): YES